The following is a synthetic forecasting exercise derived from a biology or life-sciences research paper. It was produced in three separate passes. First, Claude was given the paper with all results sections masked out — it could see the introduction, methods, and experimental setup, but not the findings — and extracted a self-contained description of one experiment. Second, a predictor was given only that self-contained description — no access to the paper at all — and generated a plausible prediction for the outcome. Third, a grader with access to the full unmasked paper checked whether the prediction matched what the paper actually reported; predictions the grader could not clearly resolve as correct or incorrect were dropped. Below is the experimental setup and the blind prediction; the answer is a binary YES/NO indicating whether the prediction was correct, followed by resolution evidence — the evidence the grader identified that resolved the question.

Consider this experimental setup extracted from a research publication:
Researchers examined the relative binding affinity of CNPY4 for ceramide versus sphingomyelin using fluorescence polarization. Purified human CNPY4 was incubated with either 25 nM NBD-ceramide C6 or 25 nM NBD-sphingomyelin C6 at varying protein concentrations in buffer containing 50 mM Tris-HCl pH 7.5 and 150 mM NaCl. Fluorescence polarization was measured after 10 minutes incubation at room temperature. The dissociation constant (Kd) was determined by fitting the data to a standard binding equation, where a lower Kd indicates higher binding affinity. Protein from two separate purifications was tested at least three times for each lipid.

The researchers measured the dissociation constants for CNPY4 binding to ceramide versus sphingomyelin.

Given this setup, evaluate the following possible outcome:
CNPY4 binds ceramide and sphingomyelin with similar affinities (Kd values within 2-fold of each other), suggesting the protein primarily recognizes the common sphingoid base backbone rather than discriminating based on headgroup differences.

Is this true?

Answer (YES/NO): NO